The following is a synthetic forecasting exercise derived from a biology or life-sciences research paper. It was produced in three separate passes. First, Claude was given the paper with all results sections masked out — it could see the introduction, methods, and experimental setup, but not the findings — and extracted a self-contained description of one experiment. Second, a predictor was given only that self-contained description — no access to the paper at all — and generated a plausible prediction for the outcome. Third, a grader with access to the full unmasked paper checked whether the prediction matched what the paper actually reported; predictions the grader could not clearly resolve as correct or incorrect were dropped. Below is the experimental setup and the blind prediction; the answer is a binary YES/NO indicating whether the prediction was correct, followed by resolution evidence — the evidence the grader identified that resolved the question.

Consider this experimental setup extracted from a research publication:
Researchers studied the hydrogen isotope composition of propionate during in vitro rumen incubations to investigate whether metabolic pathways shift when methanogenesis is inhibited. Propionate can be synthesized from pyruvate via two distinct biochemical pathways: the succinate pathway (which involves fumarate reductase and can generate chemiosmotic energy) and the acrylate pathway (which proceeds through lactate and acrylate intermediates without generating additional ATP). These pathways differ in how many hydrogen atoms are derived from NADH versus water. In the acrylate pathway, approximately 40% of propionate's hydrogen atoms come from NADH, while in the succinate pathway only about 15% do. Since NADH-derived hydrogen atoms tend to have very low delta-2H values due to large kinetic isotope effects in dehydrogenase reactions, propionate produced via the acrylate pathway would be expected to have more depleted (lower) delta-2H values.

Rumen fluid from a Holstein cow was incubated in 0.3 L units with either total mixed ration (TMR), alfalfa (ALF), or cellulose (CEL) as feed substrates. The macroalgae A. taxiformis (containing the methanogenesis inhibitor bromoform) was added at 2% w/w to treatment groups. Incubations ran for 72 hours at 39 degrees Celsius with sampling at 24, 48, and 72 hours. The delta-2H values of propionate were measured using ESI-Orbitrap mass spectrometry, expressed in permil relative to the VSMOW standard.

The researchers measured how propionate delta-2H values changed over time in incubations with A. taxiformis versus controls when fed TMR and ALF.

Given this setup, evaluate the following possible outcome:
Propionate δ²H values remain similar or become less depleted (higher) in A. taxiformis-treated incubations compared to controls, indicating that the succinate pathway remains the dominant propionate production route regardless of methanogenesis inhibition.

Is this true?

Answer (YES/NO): NO